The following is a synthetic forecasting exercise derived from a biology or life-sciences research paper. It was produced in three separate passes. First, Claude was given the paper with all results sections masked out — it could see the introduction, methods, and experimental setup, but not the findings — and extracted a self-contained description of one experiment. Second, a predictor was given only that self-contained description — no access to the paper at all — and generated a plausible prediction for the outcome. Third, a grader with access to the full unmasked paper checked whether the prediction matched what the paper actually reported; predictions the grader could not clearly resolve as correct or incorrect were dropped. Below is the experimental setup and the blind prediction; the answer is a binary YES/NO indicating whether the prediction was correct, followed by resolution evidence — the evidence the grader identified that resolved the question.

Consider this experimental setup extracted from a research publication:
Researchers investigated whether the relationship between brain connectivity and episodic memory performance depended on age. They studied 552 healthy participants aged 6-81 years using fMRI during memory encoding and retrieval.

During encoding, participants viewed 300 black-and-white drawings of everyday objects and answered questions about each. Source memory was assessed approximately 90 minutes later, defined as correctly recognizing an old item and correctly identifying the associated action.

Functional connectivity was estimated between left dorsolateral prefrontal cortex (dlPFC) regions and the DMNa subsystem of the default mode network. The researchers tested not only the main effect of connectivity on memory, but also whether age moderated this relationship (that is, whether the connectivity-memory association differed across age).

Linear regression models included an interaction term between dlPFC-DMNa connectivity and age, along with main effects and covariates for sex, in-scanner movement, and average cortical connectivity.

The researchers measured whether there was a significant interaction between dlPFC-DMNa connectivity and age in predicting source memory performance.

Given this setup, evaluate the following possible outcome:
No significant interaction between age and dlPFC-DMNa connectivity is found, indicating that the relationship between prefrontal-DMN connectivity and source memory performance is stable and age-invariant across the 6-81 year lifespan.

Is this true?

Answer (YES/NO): NO